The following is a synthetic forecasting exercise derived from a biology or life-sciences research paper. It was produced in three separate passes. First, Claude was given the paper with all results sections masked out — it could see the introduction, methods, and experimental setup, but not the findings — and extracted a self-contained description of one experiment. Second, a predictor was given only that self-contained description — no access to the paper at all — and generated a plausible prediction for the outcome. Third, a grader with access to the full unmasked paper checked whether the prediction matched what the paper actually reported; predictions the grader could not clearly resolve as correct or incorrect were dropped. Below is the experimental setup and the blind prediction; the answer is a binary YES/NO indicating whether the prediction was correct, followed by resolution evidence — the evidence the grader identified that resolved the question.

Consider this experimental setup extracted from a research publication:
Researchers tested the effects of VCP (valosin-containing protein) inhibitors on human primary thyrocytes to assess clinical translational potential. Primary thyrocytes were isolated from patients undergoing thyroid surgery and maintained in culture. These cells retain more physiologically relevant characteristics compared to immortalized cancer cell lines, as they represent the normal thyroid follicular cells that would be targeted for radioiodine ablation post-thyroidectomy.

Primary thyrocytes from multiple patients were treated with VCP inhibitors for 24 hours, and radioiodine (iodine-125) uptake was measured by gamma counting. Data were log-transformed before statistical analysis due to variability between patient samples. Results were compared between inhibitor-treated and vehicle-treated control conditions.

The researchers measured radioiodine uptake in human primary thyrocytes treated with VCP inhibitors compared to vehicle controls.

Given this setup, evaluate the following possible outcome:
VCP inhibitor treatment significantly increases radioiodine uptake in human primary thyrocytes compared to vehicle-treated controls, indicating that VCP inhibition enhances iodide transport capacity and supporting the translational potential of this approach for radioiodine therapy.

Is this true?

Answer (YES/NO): YES